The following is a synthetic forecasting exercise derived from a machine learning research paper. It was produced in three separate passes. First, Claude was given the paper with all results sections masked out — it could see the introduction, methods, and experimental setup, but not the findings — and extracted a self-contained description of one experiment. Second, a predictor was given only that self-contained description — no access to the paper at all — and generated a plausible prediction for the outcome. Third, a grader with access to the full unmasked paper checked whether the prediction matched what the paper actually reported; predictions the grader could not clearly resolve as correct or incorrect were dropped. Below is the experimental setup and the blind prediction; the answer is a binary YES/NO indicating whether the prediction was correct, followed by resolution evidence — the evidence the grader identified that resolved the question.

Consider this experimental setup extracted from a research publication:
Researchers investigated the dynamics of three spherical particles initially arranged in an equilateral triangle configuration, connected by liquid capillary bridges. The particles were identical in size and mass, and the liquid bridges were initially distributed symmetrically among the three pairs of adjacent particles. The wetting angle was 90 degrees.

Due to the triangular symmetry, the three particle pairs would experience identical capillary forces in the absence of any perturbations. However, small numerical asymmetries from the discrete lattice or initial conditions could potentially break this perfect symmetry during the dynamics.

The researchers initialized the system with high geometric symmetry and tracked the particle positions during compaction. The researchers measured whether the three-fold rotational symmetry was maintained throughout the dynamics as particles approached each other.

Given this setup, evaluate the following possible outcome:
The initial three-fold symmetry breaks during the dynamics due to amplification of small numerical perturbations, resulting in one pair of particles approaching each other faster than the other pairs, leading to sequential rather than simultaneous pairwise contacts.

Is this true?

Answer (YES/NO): NO